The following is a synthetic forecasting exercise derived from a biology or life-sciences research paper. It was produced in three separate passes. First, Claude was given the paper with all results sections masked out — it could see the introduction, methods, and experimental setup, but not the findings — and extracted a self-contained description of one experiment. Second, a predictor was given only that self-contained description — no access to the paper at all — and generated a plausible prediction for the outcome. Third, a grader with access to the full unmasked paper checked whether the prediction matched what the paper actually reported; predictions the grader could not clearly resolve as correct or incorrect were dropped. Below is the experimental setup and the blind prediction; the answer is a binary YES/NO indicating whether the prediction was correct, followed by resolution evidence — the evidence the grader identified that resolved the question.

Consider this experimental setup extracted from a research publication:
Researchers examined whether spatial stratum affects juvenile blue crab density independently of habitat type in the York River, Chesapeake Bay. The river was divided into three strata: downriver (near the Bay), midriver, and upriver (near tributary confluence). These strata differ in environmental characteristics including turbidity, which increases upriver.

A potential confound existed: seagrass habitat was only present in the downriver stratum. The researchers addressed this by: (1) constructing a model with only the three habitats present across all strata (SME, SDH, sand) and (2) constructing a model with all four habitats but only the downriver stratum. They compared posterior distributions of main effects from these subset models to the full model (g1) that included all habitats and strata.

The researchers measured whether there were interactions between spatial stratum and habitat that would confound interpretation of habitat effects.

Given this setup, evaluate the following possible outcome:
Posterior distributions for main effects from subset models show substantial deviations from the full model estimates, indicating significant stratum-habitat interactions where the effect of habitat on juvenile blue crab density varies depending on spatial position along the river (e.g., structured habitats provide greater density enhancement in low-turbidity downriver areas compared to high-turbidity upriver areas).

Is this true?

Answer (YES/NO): NO